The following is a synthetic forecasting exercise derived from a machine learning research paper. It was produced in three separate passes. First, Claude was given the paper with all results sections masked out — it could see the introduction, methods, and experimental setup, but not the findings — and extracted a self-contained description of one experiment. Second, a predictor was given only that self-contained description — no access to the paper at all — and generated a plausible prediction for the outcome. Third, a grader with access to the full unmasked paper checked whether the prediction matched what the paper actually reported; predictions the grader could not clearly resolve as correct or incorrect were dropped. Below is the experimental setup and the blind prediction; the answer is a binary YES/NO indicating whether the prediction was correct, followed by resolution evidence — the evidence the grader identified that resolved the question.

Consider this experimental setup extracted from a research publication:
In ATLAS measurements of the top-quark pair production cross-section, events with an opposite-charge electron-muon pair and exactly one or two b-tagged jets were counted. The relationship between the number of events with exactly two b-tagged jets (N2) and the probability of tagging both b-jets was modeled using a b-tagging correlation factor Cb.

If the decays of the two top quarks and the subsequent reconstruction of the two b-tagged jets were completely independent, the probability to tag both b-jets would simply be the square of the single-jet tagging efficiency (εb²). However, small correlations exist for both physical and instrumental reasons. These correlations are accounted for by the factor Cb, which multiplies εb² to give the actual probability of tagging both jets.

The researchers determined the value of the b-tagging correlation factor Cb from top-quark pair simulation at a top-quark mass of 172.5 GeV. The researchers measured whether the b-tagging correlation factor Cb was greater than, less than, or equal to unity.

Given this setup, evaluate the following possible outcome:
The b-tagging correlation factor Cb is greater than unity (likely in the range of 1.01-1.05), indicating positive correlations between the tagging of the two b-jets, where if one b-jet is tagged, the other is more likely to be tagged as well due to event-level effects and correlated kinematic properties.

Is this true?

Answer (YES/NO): YES